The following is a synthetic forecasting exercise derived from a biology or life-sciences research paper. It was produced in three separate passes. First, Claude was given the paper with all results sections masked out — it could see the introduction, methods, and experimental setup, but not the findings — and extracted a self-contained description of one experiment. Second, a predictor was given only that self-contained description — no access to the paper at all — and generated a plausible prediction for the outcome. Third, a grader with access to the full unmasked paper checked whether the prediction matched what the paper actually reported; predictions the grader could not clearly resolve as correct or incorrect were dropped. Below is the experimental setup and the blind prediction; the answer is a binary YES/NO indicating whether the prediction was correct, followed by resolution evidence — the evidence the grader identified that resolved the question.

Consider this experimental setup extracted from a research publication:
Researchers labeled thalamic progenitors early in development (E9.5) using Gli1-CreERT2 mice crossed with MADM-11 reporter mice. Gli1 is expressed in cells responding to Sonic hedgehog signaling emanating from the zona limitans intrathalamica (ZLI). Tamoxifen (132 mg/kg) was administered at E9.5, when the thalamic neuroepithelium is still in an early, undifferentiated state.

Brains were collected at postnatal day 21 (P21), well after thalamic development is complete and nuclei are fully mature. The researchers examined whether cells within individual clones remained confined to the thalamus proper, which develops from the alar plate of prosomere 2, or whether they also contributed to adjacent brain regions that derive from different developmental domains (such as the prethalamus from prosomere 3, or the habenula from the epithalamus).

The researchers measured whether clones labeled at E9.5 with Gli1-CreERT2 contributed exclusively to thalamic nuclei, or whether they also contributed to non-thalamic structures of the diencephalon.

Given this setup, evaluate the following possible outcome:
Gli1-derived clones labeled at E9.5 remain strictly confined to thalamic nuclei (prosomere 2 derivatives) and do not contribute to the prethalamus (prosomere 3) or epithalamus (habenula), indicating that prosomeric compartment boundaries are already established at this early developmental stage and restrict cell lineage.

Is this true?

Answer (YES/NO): YES